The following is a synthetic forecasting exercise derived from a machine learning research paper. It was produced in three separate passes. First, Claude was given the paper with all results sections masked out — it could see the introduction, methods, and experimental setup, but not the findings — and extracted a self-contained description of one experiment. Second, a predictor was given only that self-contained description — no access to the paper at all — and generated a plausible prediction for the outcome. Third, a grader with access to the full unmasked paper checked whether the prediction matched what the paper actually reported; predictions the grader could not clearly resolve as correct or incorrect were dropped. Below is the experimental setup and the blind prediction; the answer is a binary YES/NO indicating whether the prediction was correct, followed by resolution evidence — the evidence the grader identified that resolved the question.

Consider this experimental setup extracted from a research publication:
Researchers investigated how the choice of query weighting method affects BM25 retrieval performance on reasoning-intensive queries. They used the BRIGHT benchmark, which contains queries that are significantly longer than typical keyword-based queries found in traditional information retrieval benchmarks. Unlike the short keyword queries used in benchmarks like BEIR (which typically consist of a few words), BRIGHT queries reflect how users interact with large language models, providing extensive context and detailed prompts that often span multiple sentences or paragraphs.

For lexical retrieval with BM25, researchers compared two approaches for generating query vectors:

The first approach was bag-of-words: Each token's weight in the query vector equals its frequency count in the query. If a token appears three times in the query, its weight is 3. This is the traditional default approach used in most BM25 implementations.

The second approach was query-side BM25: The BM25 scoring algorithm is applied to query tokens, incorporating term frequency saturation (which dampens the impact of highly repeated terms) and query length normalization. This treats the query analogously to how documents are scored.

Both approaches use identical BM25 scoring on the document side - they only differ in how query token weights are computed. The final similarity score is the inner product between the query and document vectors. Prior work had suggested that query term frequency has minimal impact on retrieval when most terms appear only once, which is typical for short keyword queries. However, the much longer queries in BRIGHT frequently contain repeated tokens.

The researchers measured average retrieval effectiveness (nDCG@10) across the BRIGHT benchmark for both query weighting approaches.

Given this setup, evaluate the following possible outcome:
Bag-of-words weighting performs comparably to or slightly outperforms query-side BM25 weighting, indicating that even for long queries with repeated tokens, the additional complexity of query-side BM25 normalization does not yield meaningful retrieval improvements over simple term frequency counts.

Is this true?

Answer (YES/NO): NO